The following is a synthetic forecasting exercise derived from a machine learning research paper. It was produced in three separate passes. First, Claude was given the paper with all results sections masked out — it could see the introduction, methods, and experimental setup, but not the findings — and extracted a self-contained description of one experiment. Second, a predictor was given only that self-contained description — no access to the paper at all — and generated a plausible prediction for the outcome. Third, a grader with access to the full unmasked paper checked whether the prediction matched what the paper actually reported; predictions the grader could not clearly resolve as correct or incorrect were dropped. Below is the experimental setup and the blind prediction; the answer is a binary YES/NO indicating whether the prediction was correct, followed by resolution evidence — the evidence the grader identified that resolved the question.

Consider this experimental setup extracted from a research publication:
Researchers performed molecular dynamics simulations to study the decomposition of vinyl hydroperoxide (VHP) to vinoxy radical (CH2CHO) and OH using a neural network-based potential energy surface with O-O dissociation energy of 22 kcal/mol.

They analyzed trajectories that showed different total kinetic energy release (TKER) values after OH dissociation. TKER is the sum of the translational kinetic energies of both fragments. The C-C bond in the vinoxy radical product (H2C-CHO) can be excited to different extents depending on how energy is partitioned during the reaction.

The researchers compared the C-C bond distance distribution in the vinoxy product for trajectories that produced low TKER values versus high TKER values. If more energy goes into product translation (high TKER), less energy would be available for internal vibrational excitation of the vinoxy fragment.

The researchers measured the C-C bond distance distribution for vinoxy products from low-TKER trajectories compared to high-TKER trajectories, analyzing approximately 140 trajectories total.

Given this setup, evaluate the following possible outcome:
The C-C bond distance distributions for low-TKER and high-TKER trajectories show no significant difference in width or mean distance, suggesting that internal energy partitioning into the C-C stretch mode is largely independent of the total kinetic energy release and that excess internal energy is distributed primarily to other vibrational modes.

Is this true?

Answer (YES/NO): NO